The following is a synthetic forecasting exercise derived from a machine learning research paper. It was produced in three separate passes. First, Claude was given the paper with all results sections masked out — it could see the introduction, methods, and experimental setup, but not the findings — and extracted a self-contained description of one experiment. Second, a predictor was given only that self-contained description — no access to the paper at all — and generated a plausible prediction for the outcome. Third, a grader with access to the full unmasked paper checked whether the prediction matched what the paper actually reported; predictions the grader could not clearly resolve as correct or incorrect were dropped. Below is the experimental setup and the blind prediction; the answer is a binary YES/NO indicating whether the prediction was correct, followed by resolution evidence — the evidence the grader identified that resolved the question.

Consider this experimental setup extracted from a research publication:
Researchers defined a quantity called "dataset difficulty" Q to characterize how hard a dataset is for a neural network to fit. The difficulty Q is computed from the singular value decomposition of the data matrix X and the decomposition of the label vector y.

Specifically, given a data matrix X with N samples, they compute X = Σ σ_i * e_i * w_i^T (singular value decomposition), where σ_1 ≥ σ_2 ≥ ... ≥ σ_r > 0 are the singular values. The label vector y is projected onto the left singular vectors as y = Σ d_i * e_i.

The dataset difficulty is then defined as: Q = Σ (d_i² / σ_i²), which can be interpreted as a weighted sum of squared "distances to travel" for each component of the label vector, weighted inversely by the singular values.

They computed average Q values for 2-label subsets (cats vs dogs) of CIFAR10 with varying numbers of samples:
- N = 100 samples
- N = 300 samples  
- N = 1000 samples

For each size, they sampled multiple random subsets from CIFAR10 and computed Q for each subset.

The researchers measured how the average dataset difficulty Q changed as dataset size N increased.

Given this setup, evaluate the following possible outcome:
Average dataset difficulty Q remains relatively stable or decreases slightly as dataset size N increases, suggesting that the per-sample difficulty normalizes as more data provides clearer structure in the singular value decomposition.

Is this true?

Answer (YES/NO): NO